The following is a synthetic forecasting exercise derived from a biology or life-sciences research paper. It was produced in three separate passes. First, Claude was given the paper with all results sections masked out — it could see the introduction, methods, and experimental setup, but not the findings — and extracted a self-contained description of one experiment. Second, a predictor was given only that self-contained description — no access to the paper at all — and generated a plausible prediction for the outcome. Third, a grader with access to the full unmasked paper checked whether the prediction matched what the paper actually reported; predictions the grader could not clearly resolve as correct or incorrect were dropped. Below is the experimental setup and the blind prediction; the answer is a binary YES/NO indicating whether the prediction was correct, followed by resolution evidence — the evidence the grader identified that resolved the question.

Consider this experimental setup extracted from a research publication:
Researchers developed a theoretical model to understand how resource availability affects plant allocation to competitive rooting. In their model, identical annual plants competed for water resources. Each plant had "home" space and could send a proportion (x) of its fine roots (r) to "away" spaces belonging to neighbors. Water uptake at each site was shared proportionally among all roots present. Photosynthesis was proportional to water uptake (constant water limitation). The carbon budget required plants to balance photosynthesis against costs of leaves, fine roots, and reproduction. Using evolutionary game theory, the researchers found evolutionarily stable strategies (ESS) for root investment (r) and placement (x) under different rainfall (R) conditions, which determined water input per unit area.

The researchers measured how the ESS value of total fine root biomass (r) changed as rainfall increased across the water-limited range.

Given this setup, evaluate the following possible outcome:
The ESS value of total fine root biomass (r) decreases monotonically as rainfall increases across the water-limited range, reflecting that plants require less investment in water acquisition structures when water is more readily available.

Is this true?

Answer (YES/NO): NO